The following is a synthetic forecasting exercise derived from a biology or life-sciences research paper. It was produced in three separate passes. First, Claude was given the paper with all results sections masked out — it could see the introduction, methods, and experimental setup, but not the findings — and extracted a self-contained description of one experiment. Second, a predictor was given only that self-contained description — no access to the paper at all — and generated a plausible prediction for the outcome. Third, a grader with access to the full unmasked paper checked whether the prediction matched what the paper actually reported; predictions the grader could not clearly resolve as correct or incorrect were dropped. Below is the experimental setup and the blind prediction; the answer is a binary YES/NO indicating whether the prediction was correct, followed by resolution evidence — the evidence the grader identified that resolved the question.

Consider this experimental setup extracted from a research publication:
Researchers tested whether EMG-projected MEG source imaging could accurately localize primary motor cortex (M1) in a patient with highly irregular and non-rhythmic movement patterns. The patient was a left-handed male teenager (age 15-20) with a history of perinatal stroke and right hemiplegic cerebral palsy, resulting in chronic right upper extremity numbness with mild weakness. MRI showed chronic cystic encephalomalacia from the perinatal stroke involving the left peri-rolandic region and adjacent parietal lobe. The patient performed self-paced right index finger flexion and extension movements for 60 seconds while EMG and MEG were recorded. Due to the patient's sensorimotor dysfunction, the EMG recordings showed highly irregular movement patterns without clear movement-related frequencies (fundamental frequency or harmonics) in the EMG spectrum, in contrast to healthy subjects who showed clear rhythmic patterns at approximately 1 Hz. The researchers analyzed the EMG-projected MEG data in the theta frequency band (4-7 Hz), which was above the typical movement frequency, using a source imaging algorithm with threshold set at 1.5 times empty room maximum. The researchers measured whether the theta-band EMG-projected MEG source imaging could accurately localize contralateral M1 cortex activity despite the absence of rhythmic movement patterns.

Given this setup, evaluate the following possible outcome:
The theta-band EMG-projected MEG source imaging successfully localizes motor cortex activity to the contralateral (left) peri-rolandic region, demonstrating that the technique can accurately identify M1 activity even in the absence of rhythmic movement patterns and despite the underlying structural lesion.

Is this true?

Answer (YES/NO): YES